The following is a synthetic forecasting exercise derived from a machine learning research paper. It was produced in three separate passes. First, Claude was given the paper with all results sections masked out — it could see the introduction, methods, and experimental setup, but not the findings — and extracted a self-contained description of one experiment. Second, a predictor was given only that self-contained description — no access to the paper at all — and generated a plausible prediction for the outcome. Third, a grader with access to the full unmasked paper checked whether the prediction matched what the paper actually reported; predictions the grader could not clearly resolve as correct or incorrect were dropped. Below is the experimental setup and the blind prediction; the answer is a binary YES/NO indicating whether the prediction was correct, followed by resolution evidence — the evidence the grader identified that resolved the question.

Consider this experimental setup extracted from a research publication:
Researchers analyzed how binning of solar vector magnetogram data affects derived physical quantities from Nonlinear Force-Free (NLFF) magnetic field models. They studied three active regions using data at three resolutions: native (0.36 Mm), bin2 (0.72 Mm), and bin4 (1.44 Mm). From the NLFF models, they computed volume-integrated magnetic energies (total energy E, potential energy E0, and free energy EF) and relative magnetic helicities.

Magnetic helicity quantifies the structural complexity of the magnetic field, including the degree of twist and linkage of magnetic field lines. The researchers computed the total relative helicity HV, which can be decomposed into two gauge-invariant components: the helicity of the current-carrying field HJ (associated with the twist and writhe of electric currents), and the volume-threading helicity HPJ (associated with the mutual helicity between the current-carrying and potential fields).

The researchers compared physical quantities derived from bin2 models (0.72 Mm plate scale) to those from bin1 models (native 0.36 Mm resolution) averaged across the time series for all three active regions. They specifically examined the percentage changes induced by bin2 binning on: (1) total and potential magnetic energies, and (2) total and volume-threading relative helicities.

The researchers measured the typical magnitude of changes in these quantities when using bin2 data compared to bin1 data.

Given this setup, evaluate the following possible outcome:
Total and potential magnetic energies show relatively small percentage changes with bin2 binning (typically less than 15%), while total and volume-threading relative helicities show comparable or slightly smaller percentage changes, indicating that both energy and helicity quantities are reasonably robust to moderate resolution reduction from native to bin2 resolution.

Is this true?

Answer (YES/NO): NO